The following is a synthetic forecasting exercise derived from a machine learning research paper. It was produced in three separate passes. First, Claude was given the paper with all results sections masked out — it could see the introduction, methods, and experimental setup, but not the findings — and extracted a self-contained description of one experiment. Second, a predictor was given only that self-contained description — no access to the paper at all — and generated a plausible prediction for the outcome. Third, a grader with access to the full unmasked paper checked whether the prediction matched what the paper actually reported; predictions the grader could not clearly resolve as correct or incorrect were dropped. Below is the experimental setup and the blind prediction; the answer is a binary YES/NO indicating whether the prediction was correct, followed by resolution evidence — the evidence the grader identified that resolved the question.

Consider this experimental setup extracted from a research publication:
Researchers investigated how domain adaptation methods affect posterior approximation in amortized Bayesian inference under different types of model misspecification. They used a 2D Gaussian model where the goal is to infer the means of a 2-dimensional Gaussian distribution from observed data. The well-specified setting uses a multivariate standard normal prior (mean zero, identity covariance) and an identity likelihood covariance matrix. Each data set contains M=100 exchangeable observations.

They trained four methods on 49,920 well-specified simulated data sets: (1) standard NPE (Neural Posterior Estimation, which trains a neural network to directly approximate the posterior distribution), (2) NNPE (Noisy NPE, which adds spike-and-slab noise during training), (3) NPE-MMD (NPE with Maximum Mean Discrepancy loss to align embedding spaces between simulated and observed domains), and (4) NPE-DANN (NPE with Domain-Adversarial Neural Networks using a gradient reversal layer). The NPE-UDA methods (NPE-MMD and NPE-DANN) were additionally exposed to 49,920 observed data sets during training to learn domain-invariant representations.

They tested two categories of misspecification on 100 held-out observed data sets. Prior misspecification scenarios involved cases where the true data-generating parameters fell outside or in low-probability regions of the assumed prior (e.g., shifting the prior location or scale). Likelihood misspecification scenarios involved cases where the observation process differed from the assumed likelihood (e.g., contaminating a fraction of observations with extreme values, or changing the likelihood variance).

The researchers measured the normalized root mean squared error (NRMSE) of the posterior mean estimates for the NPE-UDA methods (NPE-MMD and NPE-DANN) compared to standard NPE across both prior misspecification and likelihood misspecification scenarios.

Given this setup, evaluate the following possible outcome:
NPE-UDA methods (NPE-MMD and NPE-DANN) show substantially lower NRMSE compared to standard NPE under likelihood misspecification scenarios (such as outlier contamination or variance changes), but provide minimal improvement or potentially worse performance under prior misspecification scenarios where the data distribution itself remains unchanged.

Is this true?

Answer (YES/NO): NO